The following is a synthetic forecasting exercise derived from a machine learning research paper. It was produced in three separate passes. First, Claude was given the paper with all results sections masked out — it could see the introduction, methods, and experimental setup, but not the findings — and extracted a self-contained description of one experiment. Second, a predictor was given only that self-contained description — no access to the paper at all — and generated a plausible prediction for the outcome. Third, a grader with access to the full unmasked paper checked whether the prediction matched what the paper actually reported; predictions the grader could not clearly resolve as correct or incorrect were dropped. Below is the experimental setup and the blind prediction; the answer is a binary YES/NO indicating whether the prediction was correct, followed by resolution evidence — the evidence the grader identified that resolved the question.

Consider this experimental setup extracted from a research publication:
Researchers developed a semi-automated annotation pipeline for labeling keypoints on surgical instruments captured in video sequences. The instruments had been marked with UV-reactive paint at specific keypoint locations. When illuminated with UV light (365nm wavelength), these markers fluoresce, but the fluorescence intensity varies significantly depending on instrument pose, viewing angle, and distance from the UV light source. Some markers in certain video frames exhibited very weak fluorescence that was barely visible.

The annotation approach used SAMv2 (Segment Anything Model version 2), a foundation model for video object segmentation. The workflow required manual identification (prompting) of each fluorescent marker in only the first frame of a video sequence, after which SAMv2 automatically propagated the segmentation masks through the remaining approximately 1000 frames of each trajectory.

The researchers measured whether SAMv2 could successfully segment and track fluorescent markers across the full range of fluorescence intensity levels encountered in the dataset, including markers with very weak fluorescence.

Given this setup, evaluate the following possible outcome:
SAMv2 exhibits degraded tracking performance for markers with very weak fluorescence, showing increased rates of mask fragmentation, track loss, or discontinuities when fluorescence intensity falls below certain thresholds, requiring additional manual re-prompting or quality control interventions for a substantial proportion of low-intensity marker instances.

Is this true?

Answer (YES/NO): NO